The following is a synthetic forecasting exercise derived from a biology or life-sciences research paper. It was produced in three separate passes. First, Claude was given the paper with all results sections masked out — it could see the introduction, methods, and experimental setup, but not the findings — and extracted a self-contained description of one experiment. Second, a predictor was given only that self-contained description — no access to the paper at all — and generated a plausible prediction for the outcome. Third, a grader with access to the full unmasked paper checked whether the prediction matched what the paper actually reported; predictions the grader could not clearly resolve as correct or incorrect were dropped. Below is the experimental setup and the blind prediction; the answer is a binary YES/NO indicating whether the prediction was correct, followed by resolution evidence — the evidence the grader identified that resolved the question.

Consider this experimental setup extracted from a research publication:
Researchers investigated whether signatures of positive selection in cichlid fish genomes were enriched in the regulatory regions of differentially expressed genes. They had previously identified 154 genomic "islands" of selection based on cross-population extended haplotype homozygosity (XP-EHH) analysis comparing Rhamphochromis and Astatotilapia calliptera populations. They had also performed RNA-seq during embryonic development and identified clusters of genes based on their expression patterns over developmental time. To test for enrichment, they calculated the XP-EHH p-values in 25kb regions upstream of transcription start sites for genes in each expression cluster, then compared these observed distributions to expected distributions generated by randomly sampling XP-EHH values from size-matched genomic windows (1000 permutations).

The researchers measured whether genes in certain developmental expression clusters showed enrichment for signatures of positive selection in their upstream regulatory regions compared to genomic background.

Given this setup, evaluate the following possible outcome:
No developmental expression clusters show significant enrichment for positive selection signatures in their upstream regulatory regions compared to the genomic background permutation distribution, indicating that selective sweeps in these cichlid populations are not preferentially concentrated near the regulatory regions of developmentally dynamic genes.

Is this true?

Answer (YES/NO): NO